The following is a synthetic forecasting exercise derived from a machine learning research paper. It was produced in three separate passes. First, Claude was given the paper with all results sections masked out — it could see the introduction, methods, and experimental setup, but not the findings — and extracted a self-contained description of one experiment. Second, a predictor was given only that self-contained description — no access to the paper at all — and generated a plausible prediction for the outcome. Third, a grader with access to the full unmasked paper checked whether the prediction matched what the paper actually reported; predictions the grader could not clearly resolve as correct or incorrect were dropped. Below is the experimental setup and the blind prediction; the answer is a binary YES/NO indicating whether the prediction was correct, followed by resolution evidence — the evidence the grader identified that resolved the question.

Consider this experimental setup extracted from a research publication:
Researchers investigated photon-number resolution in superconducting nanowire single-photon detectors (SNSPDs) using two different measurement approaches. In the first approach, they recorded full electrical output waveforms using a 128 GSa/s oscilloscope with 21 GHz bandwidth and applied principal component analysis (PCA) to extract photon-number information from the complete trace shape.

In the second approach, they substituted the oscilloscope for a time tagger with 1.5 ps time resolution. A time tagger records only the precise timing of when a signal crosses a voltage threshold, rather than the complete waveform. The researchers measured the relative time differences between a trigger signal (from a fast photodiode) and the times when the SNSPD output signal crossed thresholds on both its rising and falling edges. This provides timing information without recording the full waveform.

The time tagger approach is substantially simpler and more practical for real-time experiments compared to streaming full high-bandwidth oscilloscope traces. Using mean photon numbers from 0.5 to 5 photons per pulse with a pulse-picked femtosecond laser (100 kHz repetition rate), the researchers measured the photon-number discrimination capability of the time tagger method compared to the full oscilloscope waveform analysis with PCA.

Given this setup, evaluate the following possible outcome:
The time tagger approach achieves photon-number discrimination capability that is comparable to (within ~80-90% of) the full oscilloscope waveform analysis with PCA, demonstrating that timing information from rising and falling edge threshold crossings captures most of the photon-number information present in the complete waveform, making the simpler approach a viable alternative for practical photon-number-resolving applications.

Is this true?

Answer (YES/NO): NO